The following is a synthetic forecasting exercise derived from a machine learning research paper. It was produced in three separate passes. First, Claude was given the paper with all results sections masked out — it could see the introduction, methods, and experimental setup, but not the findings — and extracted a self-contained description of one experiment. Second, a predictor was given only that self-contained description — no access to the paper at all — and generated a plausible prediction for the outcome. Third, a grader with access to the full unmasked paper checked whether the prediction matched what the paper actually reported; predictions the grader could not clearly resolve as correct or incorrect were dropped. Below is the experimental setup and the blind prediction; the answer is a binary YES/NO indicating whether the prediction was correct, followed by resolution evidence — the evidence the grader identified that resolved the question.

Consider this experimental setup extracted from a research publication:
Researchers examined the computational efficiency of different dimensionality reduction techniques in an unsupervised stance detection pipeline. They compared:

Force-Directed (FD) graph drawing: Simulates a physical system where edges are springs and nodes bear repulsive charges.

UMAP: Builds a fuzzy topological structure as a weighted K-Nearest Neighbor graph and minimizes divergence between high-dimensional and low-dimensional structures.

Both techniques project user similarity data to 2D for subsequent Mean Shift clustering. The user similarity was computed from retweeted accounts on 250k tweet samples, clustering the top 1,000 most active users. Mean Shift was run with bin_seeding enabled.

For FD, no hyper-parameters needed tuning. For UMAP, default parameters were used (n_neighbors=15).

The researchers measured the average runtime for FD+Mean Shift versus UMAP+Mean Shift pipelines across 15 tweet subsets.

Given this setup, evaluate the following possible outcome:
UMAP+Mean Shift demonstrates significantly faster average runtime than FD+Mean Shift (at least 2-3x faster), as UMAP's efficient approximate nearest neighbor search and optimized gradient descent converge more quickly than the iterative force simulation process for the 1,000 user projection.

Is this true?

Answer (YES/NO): YES